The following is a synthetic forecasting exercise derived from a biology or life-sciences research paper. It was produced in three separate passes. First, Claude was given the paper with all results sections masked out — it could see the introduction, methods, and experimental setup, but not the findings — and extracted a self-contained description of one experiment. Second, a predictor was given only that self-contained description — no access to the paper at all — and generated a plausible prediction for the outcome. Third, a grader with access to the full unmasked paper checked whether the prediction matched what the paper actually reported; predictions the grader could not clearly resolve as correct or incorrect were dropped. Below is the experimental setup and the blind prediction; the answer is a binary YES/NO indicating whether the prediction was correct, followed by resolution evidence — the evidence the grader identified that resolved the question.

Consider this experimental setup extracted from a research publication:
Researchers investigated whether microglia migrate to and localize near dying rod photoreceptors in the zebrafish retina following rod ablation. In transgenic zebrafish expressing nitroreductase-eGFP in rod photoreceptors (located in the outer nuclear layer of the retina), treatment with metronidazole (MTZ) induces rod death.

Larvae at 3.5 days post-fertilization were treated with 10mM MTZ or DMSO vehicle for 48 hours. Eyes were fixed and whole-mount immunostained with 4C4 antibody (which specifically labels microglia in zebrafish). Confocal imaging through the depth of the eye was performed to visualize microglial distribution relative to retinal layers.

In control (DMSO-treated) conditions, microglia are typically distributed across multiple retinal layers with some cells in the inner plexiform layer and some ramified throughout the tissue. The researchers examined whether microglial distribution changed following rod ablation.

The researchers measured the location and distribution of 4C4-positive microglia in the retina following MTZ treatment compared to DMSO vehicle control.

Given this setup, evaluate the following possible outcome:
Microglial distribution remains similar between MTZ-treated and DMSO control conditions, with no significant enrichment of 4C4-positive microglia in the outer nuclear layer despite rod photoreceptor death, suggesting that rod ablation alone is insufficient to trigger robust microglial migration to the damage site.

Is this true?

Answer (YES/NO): NO